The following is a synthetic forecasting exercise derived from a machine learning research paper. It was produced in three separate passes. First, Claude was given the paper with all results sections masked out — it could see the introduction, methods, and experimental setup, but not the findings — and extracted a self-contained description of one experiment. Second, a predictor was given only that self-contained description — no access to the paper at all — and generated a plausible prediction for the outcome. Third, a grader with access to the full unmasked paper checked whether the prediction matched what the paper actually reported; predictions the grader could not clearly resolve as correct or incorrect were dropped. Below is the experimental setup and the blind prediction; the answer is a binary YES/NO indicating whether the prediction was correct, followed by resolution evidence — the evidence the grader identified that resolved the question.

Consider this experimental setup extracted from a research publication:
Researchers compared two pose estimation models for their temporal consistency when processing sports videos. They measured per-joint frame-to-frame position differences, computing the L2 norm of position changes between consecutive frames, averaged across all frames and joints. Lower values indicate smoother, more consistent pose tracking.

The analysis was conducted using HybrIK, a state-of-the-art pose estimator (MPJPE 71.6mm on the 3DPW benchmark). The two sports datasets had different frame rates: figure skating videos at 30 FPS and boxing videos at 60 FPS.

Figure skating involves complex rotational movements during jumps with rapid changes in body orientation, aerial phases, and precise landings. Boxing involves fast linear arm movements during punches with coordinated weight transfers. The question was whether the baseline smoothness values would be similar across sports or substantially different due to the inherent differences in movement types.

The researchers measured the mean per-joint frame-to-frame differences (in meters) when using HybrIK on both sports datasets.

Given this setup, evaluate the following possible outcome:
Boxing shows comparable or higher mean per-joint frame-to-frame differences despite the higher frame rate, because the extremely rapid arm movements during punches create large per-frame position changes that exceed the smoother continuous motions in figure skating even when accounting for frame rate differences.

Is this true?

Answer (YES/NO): NO